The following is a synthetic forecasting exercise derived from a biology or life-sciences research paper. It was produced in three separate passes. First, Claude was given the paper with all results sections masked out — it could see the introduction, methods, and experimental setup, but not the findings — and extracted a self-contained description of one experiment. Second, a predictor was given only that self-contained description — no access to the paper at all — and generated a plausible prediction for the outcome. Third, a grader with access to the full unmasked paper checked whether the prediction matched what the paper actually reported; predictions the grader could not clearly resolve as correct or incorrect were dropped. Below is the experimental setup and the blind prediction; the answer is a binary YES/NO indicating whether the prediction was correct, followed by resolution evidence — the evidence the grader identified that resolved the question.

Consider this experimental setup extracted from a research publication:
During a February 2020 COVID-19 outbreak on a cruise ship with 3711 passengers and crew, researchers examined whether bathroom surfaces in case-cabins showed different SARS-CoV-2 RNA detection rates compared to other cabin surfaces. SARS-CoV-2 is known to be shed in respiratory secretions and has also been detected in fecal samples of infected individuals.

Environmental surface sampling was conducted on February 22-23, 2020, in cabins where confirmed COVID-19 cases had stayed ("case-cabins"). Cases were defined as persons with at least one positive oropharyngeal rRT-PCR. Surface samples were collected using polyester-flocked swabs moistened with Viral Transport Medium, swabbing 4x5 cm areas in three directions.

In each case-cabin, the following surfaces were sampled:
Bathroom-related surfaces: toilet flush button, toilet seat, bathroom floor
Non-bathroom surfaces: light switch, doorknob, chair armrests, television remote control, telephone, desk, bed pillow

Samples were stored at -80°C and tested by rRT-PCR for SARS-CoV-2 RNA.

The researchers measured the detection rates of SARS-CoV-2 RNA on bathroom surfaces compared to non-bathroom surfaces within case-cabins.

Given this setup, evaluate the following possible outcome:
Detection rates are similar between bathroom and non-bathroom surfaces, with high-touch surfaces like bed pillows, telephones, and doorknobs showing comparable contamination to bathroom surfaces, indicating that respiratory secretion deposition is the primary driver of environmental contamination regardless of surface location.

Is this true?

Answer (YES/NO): NO